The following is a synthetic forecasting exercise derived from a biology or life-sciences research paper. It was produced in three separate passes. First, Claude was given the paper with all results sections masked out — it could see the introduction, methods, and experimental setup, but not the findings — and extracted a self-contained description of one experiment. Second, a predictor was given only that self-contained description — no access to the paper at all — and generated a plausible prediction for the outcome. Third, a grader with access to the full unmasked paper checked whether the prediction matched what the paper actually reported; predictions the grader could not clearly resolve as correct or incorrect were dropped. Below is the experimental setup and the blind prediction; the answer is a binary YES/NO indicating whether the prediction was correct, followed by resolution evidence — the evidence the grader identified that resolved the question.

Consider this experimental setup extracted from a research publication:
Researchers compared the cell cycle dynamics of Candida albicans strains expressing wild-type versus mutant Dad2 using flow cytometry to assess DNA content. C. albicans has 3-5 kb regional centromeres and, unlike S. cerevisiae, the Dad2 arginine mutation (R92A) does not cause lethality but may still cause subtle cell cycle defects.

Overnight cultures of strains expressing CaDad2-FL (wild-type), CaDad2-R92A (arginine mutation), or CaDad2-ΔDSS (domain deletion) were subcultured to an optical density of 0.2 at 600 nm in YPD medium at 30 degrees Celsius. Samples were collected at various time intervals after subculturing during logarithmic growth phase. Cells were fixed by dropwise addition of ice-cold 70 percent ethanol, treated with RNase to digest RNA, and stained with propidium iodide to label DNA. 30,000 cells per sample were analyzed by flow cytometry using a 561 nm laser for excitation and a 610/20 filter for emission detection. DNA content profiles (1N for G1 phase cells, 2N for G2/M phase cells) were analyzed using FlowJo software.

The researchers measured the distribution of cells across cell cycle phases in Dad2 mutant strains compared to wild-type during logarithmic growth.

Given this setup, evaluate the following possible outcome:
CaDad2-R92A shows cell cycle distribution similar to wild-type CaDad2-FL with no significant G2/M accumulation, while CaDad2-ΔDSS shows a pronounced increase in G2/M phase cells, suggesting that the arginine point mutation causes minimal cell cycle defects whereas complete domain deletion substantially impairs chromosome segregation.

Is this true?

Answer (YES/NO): NO